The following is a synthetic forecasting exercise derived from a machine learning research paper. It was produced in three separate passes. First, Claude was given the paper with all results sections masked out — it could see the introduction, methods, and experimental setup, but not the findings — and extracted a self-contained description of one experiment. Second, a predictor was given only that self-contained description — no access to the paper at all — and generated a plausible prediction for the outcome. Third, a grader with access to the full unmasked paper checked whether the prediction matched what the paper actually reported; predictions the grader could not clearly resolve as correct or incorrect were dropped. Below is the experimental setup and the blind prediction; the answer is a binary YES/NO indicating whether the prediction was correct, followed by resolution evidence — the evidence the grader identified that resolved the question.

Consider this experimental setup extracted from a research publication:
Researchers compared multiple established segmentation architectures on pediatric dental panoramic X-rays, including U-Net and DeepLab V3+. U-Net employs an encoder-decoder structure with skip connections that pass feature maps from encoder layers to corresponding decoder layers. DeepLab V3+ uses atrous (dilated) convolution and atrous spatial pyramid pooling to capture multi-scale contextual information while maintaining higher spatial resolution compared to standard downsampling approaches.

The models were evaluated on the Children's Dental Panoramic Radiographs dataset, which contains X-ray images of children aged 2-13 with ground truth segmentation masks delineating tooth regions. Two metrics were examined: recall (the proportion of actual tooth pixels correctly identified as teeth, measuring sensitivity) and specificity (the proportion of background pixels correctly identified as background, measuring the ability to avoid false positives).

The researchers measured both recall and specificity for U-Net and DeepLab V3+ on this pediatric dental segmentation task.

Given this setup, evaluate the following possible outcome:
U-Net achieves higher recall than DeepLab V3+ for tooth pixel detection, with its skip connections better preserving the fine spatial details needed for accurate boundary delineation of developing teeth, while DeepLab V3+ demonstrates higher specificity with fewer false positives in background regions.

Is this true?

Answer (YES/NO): NO